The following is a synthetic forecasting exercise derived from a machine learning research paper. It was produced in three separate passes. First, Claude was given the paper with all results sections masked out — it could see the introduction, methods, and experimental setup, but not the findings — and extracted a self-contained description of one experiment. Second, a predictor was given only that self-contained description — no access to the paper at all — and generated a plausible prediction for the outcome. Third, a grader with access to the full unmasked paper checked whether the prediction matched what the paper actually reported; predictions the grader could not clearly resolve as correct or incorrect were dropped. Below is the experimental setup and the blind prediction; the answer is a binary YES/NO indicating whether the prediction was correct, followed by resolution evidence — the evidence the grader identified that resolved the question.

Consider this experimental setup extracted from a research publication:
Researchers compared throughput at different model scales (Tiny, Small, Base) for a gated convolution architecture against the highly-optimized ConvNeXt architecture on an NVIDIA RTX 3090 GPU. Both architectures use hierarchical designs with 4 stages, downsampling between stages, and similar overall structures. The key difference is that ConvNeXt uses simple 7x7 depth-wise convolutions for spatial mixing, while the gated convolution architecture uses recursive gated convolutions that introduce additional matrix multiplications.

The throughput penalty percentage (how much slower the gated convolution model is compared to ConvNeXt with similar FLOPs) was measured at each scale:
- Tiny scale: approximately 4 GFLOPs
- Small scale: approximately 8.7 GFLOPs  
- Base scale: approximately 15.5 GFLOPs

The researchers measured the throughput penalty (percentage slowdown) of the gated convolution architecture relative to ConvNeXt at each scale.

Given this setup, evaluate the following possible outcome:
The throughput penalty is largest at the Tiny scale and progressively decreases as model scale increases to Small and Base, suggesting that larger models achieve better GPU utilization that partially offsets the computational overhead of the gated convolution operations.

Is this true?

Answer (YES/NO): YES